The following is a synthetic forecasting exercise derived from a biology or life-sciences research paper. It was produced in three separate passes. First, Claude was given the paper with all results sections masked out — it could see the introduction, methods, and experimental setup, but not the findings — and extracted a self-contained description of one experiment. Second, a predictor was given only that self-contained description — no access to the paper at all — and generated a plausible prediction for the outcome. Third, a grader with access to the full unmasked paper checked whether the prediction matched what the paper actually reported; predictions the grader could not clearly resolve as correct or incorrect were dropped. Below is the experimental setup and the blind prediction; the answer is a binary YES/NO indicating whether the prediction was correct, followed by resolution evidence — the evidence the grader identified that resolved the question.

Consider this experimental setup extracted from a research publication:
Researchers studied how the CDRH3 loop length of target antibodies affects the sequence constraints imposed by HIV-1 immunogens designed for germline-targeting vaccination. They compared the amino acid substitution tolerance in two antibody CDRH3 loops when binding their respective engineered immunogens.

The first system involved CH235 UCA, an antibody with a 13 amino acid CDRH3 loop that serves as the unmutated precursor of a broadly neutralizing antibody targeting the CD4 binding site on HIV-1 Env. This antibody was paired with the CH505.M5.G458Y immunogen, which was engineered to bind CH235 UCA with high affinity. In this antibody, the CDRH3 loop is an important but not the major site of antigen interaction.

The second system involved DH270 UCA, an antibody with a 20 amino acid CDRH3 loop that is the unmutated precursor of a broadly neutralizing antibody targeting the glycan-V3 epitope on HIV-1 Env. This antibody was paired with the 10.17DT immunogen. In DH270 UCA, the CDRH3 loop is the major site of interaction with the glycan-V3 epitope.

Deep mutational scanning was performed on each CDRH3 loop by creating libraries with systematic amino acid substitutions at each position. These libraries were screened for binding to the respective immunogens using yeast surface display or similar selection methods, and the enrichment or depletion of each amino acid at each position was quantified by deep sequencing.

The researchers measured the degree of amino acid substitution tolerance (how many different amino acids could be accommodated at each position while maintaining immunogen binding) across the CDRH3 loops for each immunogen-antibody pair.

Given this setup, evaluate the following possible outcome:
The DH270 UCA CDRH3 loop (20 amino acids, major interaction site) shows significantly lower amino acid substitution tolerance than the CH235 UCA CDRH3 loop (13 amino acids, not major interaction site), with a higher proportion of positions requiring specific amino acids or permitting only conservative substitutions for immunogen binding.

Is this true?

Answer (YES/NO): YES